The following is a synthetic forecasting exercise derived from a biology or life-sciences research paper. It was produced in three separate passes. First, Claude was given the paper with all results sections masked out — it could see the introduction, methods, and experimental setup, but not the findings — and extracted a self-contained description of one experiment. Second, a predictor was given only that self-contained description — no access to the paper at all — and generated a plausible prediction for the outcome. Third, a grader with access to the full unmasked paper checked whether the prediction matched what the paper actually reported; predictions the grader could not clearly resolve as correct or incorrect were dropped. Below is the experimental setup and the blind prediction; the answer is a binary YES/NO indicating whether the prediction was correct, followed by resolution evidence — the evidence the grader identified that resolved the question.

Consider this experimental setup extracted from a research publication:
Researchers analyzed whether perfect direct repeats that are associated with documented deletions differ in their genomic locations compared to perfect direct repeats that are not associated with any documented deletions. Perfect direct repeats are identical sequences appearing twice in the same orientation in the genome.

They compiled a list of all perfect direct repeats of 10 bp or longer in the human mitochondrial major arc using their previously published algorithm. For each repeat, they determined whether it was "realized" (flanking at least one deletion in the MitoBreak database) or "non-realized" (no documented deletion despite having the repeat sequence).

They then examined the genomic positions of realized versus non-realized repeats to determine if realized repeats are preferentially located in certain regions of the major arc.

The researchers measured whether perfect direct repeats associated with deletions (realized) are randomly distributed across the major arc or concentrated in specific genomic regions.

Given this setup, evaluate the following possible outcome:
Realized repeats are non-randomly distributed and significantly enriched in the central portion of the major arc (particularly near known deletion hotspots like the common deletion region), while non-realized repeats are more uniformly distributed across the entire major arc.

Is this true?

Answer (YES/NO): NO